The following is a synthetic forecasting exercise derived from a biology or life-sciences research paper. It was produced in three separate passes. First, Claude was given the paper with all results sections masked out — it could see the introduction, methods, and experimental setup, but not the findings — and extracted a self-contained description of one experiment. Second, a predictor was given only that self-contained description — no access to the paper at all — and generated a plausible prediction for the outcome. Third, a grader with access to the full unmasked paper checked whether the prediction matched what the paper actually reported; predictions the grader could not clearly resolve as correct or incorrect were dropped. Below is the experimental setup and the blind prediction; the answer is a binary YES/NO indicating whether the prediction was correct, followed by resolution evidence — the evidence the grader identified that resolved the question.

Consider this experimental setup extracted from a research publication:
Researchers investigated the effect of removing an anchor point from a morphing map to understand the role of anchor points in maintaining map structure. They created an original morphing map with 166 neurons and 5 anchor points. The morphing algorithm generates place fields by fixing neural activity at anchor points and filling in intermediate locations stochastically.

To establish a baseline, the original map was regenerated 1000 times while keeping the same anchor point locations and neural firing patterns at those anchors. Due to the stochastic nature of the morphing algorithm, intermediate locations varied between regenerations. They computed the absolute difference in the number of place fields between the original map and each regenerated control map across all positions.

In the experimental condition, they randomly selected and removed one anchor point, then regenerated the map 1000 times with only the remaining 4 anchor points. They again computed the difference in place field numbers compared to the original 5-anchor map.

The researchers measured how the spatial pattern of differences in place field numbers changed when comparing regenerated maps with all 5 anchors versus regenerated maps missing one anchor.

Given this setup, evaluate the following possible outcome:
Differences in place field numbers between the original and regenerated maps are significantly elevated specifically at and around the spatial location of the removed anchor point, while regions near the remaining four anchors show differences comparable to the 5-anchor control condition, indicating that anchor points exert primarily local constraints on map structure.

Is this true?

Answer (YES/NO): YES